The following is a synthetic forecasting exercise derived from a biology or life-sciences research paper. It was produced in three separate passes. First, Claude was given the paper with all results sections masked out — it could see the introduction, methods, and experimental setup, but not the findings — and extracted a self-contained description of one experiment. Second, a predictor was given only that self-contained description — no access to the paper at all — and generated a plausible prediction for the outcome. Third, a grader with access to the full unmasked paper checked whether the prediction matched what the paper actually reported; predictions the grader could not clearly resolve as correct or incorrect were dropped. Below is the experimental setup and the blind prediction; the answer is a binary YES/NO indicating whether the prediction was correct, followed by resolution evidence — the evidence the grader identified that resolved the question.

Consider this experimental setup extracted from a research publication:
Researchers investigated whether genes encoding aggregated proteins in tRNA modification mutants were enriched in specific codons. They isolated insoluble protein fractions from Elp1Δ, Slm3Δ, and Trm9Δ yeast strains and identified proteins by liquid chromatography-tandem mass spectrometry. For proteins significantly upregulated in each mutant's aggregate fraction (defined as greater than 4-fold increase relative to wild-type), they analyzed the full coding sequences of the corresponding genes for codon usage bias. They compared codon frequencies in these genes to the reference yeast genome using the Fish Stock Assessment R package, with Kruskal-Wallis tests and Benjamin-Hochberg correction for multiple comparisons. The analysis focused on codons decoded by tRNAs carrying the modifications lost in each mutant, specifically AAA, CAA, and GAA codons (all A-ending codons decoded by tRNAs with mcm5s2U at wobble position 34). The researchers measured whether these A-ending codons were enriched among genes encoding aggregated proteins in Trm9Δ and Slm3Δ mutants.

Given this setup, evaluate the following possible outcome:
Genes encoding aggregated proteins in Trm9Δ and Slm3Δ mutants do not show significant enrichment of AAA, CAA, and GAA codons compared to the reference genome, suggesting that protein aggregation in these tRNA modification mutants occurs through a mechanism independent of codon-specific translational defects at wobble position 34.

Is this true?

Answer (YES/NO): NO